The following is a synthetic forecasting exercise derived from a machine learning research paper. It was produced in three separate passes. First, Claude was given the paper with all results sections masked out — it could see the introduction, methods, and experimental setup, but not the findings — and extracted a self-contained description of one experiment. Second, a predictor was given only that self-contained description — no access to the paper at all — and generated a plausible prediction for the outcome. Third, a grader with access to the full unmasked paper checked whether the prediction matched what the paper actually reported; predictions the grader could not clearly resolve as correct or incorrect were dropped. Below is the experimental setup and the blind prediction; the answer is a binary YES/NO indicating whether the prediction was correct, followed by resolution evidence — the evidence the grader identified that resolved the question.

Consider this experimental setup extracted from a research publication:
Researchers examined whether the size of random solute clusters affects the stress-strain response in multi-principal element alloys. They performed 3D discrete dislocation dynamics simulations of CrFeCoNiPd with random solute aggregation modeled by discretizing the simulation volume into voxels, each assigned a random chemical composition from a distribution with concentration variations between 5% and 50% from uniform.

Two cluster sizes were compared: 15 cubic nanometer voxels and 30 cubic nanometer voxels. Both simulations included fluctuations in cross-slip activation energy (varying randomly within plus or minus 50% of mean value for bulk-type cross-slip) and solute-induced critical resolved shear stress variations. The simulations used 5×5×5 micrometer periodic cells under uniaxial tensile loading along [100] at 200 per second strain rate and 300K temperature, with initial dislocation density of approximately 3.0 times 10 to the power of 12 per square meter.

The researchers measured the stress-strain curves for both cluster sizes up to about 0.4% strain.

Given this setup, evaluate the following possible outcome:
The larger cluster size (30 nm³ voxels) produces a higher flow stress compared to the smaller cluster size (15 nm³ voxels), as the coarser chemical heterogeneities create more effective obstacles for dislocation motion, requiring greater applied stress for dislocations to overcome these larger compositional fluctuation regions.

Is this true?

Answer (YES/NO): NO